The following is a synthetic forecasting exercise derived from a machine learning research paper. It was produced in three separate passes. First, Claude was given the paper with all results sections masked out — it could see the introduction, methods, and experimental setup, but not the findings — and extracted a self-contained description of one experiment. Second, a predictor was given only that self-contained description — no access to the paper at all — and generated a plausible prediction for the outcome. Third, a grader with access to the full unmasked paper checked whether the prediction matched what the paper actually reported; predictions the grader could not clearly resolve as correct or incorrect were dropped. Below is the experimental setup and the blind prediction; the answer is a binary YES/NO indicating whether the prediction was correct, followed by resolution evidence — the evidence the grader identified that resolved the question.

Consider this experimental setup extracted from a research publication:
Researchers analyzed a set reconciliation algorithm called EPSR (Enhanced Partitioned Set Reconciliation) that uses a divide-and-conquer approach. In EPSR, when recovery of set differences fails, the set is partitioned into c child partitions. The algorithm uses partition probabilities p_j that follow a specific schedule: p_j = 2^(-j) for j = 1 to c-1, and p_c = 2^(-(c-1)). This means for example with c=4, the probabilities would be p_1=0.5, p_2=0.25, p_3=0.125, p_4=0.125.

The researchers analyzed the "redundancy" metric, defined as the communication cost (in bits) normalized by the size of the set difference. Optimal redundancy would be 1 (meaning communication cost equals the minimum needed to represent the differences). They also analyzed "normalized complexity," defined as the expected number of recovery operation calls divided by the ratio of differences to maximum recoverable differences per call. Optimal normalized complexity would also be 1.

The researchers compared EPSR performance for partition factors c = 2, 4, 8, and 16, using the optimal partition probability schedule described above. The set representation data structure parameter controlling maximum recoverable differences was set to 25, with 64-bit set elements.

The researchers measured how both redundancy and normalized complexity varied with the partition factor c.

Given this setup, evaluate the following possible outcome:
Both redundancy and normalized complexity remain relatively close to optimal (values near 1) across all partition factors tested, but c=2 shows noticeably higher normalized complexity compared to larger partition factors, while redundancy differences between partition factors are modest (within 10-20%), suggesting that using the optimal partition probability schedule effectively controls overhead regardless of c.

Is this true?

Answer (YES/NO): NO